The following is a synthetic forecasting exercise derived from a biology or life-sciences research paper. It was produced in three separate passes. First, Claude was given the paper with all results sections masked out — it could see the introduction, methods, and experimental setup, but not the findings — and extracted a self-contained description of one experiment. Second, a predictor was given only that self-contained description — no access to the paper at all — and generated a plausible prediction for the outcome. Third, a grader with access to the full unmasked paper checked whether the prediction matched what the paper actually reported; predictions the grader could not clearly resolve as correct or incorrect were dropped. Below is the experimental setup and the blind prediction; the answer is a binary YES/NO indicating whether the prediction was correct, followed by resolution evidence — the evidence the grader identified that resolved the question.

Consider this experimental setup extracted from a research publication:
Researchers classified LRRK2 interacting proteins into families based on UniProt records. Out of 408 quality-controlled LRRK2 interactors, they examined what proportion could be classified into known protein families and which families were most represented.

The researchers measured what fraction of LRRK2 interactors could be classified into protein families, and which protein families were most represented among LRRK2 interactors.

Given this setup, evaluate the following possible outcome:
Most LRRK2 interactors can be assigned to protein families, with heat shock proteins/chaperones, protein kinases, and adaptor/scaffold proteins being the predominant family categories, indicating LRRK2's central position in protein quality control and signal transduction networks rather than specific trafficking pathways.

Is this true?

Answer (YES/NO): NO